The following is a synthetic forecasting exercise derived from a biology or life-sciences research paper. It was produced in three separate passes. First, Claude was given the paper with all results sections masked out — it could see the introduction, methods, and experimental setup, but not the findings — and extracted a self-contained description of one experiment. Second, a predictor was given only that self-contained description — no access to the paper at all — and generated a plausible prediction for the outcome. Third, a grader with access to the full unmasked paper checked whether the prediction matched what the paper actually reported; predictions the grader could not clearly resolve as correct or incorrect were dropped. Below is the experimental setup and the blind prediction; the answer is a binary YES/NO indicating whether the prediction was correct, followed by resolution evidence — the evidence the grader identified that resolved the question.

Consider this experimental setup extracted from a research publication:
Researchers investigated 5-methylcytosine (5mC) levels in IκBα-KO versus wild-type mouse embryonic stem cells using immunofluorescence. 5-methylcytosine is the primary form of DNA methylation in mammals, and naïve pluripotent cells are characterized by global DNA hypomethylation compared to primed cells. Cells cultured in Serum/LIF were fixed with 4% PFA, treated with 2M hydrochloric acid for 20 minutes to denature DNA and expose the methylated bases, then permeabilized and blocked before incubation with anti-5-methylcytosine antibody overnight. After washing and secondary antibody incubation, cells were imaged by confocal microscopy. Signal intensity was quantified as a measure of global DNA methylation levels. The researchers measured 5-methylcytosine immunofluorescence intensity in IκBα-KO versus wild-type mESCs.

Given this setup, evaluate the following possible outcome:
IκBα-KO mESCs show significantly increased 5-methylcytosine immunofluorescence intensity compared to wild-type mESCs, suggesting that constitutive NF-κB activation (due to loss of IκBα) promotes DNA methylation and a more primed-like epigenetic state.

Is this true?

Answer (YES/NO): NO